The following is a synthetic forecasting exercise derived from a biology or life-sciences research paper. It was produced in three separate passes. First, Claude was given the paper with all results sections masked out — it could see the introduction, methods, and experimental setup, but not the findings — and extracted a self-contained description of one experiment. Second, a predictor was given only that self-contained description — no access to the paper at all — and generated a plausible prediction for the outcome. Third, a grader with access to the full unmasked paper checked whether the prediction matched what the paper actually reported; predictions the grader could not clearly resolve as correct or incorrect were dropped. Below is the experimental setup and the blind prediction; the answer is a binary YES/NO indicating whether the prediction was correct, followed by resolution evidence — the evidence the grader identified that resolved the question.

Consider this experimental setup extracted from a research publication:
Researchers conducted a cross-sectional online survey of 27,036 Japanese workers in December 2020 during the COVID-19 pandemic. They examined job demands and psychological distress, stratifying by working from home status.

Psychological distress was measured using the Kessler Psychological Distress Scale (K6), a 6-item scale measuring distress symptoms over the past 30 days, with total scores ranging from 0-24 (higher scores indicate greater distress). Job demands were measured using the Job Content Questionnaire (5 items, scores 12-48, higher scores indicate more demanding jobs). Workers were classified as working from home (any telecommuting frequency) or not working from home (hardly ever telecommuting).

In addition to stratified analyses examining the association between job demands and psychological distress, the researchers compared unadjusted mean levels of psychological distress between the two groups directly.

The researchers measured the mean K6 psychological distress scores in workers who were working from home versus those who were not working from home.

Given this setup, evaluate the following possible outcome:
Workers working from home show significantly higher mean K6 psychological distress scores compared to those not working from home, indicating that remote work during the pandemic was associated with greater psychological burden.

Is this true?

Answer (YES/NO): NO